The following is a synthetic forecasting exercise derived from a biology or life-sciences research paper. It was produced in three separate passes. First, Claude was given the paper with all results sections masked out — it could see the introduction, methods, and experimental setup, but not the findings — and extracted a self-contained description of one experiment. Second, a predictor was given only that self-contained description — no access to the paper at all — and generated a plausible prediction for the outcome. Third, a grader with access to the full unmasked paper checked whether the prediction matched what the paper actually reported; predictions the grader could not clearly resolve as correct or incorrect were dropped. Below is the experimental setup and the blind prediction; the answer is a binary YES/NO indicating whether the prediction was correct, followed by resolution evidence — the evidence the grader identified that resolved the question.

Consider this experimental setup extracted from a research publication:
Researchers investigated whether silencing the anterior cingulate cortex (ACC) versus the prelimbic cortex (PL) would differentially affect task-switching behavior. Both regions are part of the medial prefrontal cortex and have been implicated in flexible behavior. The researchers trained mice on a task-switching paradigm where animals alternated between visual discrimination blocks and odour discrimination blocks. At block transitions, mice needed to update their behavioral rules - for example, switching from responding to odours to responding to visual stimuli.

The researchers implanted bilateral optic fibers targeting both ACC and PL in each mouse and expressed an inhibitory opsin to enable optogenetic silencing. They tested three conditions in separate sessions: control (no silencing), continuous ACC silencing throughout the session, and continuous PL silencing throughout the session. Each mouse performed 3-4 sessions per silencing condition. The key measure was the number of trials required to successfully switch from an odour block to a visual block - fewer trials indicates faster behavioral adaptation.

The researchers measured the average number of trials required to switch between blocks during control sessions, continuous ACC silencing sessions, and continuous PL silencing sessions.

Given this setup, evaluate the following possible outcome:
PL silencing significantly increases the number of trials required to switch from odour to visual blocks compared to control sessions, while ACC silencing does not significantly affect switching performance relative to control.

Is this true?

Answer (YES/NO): NO